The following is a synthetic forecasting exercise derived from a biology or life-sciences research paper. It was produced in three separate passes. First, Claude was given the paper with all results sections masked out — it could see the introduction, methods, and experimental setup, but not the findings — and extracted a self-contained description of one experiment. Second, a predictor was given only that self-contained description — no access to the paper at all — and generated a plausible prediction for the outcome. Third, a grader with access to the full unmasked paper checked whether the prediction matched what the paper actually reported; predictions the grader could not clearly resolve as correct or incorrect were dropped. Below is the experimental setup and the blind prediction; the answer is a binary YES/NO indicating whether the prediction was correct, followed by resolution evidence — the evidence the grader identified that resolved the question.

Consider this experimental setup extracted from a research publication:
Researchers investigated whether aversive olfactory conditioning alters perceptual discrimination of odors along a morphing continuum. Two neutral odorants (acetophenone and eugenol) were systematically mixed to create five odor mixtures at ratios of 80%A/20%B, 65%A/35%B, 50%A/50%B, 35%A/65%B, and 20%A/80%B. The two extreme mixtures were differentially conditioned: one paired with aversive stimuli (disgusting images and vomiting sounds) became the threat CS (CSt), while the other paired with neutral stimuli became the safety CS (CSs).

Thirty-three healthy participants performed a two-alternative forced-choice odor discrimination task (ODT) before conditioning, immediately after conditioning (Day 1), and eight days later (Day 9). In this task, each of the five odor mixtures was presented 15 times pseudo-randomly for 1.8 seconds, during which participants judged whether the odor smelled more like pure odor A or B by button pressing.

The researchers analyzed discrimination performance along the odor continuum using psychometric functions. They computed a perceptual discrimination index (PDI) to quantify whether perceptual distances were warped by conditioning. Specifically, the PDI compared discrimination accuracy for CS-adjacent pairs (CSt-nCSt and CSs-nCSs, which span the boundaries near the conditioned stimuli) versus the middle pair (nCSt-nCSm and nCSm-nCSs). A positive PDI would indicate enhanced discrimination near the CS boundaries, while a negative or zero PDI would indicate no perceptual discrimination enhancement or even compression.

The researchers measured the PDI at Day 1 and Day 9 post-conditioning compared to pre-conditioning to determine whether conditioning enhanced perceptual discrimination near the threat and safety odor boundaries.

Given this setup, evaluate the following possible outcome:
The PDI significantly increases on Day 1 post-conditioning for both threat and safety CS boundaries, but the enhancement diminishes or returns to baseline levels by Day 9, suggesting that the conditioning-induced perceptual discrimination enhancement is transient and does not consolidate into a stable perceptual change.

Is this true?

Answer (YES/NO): YES